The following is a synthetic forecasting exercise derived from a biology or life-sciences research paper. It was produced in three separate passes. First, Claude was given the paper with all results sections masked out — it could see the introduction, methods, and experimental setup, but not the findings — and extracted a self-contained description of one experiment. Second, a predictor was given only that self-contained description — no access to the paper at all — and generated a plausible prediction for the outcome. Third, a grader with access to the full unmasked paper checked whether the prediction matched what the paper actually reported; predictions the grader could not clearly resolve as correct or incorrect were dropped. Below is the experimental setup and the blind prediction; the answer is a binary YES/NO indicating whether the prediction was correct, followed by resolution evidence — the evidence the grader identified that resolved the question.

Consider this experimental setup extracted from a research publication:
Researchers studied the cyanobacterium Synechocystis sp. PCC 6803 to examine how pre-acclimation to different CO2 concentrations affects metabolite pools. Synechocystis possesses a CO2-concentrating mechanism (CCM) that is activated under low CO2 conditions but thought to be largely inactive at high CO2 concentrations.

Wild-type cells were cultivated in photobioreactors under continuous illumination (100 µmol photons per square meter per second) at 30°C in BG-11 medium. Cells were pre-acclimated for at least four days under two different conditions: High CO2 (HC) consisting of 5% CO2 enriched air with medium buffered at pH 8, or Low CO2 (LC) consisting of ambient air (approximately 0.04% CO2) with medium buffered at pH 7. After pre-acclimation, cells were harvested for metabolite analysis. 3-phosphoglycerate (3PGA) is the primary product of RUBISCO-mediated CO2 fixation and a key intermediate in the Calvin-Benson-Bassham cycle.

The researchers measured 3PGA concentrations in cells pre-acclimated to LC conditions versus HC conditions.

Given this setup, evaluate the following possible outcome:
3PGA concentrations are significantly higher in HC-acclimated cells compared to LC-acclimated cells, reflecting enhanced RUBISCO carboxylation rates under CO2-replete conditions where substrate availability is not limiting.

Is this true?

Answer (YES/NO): NO